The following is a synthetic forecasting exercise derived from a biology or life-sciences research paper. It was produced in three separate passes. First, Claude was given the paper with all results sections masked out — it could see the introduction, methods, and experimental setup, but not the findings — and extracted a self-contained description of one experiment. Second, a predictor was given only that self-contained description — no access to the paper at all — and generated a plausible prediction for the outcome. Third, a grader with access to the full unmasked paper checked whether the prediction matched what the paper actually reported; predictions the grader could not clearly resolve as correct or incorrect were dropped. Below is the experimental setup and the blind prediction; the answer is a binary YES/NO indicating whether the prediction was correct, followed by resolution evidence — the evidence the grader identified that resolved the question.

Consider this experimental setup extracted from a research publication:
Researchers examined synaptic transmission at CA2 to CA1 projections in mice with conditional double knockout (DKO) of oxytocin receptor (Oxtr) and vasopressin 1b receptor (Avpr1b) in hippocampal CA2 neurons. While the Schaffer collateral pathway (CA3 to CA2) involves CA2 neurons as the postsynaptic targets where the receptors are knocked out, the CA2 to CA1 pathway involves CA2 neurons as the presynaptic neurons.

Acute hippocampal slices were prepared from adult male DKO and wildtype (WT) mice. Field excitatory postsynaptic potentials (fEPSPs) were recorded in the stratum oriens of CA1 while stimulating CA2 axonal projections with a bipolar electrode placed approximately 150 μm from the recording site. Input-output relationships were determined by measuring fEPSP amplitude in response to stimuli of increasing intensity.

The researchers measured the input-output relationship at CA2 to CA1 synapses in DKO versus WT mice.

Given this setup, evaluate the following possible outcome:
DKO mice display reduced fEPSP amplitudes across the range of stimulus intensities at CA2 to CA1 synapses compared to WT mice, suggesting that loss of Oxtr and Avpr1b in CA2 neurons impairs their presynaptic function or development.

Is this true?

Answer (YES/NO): NO